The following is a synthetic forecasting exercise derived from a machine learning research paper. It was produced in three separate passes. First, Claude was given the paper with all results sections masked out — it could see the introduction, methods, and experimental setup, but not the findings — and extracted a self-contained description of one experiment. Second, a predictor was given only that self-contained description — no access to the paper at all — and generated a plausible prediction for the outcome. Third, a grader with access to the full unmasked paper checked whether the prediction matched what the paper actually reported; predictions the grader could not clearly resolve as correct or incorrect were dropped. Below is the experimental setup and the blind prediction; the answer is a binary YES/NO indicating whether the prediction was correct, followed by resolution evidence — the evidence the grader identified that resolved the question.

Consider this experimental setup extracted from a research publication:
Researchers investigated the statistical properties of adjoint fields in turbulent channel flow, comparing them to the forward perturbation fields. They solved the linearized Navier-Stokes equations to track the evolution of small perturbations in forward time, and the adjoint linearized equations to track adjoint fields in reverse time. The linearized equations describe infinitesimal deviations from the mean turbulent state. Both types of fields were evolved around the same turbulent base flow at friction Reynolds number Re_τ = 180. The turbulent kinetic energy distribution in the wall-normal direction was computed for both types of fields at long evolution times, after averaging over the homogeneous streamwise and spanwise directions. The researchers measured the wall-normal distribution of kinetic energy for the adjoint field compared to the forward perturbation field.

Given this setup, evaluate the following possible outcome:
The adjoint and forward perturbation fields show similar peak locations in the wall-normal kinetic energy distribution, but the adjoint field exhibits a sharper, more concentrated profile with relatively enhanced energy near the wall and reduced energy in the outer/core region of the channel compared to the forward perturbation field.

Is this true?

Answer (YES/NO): YES